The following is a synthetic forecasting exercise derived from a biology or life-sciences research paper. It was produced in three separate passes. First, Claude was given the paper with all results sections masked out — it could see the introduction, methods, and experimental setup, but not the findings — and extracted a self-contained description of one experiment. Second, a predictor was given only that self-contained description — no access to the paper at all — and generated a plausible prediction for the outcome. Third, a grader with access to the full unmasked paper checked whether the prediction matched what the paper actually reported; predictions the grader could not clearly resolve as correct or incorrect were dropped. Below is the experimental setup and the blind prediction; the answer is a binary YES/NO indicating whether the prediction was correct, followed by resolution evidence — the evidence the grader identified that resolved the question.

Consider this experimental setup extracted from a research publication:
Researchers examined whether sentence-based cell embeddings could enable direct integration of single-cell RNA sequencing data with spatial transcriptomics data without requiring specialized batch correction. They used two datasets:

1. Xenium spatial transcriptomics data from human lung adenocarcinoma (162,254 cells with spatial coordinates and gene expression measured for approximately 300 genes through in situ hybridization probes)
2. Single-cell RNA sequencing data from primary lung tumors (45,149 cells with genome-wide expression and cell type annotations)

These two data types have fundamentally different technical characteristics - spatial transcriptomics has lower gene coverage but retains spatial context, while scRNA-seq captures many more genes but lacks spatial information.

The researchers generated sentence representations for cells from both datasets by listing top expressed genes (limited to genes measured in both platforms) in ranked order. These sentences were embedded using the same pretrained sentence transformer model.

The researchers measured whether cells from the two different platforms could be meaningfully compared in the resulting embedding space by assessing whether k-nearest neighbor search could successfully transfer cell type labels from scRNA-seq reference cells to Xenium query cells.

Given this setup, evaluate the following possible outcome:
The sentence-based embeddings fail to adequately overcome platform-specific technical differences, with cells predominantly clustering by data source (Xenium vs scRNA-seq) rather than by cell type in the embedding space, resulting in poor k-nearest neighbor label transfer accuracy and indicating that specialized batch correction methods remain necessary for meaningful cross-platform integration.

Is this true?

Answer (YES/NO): NO